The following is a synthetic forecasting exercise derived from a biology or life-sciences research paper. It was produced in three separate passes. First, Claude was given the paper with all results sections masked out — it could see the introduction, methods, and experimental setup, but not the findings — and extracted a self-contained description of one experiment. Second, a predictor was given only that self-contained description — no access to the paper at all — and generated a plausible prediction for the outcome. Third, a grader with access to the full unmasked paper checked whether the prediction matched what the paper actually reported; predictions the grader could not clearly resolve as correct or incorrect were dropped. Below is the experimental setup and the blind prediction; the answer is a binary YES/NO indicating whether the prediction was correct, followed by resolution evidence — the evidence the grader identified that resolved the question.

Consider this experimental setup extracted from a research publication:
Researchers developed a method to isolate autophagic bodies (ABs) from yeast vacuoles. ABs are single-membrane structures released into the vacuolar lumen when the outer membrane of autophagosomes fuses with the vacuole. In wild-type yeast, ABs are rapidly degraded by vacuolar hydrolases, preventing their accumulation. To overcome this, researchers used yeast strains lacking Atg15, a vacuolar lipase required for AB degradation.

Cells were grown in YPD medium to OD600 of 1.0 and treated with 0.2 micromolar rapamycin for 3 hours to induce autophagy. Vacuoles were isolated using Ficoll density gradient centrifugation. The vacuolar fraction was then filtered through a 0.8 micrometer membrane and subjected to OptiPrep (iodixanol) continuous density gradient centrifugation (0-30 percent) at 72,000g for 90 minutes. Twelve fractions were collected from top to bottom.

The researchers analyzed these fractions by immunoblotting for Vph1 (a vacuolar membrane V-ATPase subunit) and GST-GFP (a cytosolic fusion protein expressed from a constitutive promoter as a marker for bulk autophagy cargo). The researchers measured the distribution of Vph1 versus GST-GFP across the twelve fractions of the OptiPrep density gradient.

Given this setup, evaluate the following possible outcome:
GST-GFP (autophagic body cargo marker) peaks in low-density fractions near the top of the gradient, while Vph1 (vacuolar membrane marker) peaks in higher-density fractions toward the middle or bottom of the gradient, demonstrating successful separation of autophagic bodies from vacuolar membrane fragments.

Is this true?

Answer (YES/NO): NO